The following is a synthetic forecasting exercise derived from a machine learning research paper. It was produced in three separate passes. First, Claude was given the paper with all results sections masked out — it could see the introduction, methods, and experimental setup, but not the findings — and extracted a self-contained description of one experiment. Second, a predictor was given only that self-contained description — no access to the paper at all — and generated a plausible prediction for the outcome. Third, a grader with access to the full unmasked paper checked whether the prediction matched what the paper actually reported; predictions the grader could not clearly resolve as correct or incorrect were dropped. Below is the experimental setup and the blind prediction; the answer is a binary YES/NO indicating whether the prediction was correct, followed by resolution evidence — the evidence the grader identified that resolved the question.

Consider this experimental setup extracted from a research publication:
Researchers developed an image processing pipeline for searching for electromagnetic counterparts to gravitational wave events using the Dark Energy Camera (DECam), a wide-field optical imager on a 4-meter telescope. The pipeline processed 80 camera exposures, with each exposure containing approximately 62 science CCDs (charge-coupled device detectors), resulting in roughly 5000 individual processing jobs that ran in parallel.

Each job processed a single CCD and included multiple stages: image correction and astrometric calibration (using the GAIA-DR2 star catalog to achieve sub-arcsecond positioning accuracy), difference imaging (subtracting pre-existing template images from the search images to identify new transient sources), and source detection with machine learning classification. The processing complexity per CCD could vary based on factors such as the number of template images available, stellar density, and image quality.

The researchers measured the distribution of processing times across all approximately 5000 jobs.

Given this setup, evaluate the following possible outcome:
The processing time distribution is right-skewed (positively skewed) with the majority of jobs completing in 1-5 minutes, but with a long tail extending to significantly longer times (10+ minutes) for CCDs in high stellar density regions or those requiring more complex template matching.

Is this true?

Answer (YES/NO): NO